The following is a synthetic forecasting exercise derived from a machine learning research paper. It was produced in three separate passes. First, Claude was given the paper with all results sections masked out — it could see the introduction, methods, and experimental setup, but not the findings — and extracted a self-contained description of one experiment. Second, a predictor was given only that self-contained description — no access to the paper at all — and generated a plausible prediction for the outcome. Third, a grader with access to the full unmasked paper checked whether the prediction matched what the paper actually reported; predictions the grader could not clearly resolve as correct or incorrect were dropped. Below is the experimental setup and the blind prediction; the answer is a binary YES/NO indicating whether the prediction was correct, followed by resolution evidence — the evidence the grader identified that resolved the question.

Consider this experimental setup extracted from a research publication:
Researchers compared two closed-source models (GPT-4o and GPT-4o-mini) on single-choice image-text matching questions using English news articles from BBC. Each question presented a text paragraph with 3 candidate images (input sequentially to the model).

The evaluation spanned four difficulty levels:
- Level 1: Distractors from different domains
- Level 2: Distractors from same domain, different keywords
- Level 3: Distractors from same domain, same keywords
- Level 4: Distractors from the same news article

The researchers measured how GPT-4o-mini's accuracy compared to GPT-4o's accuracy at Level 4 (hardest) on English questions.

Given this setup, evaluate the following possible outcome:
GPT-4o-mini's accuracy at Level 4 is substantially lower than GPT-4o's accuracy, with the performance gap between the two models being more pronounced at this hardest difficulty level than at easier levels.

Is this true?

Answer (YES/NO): YES